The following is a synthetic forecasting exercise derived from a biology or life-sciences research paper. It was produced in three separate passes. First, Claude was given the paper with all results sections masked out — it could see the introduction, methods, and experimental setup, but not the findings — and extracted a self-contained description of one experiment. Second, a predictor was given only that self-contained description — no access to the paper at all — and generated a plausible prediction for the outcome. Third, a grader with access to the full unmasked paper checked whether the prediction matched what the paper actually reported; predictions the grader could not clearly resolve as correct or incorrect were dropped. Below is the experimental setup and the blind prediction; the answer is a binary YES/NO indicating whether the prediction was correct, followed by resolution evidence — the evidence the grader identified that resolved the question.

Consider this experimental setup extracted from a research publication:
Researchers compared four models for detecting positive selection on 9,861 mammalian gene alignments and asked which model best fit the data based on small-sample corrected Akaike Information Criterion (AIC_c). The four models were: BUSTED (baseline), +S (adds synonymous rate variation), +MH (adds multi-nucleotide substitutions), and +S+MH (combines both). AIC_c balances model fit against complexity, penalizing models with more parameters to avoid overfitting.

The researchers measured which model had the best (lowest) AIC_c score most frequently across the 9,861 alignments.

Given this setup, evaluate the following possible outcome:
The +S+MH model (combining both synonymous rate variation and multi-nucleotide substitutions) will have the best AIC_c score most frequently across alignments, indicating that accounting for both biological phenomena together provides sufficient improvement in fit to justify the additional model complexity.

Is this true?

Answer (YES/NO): NO